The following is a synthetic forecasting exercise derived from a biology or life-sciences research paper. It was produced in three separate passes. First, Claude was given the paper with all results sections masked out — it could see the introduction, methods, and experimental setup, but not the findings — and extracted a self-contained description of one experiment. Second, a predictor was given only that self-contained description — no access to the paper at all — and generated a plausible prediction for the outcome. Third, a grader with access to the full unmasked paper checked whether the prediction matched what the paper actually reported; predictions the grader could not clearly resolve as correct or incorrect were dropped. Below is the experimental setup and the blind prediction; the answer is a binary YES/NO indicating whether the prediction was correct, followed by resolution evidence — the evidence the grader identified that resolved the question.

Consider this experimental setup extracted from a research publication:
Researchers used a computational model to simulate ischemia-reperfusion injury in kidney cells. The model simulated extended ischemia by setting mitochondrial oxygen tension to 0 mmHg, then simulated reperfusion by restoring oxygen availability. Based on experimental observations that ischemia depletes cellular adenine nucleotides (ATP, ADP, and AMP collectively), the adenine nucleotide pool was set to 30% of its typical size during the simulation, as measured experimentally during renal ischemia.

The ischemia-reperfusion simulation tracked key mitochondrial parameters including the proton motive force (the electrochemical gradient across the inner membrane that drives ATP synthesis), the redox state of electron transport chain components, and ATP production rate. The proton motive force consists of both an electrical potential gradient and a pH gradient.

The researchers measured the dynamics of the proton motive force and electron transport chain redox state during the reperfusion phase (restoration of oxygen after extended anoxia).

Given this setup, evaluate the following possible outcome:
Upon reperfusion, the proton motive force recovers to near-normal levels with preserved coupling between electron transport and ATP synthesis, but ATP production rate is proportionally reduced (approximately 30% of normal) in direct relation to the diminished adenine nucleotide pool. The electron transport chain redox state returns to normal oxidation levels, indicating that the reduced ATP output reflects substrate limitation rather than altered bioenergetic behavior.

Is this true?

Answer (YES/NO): NO